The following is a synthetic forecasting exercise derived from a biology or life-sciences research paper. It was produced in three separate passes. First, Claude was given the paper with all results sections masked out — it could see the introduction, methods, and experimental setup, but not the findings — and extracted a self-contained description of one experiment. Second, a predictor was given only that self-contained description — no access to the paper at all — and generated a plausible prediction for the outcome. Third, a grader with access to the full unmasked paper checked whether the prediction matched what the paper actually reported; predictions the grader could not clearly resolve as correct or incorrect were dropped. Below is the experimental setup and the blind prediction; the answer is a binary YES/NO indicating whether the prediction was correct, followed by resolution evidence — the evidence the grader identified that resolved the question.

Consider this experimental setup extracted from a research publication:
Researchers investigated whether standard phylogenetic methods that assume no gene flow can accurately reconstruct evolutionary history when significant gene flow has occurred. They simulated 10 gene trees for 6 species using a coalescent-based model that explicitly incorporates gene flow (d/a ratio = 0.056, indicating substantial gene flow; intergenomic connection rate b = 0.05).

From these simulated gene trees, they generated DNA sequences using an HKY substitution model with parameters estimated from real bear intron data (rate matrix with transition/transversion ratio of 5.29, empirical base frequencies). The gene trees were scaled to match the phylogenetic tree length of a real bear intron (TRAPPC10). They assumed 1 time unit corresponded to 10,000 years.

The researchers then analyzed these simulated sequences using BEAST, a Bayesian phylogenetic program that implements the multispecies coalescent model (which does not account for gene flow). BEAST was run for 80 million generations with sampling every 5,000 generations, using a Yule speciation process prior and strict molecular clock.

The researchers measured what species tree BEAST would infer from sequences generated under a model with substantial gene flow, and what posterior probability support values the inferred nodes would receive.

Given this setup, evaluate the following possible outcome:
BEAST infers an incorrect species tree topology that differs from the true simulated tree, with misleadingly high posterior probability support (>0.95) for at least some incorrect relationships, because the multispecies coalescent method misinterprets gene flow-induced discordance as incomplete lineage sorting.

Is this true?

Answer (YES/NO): YES